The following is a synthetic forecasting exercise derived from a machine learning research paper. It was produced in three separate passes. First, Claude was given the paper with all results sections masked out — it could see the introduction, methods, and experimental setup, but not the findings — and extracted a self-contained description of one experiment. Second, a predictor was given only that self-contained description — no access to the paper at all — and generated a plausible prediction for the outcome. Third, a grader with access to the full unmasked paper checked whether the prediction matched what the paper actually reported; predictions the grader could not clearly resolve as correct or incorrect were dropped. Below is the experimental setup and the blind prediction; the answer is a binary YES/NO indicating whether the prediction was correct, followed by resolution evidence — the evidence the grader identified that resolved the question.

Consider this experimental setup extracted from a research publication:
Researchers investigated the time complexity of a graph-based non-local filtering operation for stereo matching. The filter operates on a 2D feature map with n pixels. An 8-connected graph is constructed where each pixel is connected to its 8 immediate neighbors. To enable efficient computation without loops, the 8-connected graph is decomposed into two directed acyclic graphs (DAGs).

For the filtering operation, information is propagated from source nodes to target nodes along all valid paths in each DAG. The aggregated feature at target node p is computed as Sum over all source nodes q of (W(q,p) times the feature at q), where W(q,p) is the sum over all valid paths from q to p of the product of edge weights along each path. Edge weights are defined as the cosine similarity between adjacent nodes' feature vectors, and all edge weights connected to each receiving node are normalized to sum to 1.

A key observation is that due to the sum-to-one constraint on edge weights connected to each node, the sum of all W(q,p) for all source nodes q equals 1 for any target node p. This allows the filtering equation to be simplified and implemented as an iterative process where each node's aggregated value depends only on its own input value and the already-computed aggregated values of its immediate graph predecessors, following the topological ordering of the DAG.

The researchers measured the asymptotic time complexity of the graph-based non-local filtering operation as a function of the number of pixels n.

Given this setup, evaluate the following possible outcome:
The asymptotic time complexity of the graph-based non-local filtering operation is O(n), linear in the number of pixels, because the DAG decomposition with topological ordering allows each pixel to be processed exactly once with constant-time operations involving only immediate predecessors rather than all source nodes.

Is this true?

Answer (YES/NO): YES